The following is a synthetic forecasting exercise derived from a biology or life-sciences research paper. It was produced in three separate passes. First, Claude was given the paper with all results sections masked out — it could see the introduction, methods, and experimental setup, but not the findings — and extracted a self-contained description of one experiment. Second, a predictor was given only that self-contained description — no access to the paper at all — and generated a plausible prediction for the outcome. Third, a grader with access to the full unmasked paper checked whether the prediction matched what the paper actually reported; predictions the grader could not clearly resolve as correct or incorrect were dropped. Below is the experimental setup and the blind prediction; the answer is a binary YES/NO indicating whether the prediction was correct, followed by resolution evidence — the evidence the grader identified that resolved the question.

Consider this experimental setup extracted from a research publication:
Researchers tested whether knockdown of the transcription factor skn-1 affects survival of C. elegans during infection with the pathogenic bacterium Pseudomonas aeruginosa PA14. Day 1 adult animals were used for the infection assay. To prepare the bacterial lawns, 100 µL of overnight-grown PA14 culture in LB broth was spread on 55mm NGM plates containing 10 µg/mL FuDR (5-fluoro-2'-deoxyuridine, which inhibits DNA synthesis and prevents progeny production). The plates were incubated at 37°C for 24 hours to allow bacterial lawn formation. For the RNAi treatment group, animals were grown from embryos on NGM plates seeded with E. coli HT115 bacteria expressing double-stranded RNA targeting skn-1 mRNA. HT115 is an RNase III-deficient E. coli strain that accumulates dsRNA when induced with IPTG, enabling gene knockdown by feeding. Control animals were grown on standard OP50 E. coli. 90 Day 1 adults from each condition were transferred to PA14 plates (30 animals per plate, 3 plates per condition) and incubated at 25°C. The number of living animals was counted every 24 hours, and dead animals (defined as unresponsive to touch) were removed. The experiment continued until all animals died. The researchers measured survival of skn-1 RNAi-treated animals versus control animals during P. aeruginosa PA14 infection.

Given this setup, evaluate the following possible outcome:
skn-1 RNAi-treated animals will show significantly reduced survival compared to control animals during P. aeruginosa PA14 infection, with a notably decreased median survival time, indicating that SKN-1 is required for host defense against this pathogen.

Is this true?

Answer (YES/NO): YES